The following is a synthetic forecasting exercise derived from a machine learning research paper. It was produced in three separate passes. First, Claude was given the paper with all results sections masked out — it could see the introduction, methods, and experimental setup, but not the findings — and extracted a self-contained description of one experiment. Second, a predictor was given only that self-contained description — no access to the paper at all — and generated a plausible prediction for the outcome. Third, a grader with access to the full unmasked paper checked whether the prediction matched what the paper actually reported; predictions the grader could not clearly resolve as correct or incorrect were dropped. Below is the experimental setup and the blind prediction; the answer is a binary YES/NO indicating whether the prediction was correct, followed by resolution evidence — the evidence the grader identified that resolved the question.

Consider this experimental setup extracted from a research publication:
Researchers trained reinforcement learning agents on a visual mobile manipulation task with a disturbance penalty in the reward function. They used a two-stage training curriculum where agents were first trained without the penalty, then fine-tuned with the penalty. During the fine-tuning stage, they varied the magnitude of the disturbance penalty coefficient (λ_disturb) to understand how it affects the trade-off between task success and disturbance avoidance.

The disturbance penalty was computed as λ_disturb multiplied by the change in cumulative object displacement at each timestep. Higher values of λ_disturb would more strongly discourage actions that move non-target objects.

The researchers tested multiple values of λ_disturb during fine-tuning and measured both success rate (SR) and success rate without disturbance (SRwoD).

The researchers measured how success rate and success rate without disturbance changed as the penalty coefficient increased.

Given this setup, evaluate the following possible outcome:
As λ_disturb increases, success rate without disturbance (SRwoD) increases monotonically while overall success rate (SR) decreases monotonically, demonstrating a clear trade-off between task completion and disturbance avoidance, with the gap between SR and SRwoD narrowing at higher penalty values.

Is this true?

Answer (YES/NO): NO